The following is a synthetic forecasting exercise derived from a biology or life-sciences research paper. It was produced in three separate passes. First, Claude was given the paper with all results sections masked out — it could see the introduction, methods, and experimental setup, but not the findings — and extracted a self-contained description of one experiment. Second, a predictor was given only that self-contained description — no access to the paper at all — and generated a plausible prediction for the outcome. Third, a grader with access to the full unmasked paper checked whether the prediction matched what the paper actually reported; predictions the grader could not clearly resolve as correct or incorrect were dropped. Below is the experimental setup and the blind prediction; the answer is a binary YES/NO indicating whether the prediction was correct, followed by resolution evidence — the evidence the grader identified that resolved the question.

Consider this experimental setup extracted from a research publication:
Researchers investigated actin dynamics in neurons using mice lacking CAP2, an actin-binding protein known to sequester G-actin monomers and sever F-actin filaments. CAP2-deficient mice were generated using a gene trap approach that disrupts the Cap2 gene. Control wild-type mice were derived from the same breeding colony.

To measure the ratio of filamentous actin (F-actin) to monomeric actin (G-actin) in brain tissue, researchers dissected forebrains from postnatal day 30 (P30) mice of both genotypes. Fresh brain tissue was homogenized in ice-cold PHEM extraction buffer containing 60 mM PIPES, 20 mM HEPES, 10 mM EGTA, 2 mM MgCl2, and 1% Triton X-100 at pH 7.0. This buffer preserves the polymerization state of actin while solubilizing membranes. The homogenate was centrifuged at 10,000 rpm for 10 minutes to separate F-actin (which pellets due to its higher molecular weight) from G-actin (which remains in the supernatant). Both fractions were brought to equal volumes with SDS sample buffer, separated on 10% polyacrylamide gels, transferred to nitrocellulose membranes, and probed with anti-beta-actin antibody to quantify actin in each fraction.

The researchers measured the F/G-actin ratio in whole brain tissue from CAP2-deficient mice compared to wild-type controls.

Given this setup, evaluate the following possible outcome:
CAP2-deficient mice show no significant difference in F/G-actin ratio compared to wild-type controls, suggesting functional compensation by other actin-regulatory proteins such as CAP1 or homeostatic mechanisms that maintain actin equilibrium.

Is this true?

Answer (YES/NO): NO